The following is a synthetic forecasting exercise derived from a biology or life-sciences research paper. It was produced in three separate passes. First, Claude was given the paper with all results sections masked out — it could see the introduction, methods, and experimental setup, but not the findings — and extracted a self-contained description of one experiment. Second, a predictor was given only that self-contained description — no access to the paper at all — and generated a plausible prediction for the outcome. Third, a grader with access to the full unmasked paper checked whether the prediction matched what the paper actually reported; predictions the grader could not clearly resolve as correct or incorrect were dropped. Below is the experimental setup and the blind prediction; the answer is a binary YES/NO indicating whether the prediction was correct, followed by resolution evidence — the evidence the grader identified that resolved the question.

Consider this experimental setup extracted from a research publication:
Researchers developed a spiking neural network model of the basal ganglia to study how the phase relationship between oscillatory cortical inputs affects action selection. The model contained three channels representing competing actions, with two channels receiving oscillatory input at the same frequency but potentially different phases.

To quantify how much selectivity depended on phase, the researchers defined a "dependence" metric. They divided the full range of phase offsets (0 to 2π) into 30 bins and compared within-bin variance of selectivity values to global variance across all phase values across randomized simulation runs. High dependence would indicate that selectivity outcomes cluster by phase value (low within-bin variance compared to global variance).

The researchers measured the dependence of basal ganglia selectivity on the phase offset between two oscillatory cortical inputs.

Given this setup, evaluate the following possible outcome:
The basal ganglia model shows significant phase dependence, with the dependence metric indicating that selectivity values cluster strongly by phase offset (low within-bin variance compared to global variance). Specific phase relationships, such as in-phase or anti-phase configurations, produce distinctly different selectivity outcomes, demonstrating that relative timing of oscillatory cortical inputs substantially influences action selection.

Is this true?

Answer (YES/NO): YES